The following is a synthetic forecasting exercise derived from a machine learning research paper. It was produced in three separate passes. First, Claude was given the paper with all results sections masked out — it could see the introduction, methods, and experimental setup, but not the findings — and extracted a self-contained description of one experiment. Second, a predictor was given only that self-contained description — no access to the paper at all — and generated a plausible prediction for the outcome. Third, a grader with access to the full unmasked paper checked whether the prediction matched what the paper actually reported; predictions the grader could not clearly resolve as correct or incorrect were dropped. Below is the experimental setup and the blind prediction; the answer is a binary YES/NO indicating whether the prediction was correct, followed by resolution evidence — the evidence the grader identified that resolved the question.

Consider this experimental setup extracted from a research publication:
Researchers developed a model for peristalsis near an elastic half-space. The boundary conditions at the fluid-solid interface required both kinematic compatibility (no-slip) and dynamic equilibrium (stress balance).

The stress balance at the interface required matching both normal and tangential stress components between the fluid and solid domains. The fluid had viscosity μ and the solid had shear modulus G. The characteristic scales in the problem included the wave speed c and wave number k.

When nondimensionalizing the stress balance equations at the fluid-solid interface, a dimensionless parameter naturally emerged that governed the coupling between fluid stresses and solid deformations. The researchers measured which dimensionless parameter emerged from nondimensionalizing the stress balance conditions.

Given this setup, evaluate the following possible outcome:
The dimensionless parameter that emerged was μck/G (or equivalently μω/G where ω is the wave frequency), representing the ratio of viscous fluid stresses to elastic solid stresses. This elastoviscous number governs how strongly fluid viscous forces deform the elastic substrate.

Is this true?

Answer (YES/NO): NO